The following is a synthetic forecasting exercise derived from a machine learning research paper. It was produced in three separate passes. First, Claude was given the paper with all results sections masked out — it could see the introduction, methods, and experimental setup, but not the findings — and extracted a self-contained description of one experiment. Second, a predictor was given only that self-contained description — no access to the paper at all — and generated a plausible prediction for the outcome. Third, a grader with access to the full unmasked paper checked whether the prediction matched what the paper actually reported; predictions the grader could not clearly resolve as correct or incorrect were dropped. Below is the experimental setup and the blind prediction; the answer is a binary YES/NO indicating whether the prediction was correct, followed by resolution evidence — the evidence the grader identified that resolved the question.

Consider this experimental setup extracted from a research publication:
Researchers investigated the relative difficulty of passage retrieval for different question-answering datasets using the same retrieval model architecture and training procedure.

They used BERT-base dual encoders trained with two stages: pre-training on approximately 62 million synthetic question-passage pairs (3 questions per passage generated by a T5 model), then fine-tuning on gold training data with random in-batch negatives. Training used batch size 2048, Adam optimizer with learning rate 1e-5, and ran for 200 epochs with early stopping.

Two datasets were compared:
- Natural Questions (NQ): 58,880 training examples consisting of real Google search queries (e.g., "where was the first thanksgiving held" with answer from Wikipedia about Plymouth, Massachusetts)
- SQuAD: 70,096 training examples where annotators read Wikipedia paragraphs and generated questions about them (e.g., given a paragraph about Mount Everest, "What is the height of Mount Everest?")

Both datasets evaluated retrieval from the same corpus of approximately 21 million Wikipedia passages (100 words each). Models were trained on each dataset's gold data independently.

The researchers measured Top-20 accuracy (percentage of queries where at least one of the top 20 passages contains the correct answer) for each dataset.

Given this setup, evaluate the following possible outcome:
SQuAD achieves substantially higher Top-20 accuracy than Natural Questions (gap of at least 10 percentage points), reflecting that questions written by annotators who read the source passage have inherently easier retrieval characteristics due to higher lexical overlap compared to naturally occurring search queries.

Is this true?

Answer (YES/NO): NO